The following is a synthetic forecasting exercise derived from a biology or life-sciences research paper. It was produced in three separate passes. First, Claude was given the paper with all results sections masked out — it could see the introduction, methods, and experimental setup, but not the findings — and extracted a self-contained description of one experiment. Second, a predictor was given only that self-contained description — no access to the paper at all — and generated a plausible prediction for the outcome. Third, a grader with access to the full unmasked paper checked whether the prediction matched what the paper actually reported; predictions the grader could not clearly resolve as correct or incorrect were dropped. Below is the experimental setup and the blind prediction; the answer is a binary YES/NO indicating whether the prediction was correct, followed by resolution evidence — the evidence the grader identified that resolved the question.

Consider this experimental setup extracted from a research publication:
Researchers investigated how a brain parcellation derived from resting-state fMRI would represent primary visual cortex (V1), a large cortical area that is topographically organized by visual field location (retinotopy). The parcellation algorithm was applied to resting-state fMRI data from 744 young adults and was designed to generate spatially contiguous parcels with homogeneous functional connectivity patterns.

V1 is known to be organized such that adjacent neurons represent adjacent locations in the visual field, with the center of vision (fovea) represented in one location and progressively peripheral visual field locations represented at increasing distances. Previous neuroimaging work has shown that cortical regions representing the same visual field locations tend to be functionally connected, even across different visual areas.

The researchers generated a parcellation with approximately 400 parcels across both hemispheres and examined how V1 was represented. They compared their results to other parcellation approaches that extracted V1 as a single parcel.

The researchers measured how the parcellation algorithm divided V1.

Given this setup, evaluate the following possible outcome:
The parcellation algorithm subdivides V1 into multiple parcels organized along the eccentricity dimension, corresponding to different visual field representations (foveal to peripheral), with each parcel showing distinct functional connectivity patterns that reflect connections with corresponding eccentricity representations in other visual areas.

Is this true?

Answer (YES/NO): NO